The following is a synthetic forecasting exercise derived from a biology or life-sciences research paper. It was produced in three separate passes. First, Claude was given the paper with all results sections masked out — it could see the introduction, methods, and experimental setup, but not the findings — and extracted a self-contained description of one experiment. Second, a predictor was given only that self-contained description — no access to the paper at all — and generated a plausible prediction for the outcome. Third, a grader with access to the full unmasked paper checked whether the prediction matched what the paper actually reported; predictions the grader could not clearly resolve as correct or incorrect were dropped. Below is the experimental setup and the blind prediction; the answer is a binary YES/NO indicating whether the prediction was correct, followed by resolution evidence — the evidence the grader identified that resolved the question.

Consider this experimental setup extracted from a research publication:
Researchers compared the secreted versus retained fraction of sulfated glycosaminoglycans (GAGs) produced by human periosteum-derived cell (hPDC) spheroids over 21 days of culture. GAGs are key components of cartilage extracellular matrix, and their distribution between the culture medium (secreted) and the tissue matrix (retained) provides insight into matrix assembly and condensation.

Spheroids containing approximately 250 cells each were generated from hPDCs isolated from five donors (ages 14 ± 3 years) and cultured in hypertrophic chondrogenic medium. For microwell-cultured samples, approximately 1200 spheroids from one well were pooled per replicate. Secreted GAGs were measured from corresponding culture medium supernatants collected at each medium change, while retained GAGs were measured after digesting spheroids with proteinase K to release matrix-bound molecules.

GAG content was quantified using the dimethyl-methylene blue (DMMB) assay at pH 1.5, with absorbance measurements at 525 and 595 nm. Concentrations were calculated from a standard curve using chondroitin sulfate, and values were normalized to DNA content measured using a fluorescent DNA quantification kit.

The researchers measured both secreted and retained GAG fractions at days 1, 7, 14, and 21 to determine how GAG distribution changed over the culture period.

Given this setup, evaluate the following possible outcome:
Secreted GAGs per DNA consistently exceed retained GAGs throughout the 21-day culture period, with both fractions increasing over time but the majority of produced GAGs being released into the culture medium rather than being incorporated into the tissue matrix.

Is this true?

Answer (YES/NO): NO